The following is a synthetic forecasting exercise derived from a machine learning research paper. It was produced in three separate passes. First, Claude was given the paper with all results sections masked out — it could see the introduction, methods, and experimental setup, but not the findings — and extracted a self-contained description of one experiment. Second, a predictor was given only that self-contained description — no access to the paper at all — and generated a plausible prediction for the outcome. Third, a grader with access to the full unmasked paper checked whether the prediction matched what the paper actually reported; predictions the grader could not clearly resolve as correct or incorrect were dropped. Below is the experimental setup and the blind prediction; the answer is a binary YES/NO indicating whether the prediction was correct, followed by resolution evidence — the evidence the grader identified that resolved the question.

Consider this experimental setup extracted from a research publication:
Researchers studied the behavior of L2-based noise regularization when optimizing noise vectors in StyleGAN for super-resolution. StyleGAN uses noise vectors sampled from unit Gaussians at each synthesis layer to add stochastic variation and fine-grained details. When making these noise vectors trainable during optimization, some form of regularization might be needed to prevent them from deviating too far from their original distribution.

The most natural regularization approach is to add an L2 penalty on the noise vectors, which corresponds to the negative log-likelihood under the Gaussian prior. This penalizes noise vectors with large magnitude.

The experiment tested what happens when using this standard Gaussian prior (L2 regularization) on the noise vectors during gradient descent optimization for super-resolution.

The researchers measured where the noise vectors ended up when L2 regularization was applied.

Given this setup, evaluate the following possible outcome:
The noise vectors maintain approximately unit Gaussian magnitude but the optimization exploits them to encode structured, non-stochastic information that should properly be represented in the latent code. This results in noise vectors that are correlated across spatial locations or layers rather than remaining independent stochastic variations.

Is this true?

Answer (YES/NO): NO